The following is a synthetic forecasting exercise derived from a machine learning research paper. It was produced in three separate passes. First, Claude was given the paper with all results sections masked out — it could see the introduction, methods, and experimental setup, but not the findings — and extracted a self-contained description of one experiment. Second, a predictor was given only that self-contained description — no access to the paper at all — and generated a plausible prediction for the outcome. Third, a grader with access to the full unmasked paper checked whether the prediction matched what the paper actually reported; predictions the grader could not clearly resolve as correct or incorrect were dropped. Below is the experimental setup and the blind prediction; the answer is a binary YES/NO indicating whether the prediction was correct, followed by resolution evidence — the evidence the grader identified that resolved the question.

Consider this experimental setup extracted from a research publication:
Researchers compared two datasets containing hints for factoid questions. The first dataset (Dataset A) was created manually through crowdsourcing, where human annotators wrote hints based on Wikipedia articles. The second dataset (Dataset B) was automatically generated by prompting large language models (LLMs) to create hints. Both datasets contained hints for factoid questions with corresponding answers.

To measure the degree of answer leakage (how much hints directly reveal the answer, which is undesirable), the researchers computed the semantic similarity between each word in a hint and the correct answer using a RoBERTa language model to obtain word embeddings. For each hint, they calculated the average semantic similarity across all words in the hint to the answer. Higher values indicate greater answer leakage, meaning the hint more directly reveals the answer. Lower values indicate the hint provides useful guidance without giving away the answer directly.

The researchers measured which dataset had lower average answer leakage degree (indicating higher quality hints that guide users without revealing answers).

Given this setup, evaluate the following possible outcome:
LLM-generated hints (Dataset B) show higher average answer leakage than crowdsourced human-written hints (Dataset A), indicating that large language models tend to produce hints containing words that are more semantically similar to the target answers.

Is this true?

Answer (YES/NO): NO